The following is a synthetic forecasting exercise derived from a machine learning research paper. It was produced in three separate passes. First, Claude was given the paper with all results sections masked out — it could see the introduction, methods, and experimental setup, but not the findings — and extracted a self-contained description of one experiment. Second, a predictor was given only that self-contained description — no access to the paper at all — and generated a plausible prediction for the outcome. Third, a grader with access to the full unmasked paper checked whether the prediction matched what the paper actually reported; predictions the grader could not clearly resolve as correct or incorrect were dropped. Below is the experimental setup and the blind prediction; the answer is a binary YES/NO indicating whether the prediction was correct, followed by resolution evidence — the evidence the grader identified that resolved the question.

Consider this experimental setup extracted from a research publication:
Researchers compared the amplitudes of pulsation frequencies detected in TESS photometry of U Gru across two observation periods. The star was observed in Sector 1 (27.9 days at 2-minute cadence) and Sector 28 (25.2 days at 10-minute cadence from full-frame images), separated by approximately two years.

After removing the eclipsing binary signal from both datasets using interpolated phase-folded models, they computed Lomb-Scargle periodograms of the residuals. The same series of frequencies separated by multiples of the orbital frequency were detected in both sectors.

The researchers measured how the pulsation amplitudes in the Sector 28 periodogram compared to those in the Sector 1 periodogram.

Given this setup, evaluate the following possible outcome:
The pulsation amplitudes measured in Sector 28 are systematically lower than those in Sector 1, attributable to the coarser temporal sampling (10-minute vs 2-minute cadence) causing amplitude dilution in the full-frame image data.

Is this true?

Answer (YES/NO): YES